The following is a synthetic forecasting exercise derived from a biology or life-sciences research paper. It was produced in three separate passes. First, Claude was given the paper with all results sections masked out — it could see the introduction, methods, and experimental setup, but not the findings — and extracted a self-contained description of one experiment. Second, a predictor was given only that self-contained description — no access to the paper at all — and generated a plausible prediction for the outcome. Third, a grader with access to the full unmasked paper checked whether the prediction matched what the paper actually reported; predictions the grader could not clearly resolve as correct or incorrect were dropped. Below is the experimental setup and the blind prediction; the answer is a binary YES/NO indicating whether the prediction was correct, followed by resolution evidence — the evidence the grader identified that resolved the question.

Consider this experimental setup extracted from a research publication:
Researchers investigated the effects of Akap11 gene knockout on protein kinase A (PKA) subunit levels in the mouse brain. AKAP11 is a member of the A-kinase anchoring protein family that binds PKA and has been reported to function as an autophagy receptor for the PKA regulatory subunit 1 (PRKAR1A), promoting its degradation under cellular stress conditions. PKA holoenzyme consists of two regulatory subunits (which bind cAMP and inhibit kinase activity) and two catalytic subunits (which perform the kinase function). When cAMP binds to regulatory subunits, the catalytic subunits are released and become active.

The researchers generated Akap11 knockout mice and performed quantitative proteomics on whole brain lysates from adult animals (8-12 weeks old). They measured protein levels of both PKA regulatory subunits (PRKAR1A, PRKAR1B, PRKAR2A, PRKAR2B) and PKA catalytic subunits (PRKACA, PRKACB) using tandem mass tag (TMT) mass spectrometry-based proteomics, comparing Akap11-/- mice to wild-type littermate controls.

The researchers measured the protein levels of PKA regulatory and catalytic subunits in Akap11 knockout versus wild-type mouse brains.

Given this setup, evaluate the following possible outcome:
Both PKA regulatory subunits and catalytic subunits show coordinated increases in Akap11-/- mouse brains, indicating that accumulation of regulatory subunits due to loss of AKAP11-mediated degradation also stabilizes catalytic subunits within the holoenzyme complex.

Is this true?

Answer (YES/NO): YES